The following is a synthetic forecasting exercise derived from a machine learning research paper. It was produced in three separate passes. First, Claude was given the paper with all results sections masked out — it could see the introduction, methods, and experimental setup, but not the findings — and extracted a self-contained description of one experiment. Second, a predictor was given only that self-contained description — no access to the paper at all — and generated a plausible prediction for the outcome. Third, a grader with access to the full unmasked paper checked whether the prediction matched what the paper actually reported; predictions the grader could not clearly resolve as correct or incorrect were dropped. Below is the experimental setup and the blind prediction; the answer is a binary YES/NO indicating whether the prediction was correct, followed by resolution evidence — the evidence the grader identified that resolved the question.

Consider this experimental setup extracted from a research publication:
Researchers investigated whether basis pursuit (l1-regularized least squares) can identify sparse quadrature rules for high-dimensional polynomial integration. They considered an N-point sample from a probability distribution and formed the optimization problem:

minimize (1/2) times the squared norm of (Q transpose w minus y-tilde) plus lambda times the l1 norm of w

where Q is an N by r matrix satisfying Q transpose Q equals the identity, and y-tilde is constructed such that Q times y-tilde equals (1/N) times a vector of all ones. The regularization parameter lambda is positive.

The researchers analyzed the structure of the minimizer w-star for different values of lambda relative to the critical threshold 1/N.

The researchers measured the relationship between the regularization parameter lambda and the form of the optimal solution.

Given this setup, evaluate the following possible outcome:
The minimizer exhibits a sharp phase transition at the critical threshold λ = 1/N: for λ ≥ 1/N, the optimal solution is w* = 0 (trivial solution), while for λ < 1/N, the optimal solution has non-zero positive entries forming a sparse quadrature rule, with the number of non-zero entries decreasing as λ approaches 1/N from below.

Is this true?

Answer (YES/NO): NO